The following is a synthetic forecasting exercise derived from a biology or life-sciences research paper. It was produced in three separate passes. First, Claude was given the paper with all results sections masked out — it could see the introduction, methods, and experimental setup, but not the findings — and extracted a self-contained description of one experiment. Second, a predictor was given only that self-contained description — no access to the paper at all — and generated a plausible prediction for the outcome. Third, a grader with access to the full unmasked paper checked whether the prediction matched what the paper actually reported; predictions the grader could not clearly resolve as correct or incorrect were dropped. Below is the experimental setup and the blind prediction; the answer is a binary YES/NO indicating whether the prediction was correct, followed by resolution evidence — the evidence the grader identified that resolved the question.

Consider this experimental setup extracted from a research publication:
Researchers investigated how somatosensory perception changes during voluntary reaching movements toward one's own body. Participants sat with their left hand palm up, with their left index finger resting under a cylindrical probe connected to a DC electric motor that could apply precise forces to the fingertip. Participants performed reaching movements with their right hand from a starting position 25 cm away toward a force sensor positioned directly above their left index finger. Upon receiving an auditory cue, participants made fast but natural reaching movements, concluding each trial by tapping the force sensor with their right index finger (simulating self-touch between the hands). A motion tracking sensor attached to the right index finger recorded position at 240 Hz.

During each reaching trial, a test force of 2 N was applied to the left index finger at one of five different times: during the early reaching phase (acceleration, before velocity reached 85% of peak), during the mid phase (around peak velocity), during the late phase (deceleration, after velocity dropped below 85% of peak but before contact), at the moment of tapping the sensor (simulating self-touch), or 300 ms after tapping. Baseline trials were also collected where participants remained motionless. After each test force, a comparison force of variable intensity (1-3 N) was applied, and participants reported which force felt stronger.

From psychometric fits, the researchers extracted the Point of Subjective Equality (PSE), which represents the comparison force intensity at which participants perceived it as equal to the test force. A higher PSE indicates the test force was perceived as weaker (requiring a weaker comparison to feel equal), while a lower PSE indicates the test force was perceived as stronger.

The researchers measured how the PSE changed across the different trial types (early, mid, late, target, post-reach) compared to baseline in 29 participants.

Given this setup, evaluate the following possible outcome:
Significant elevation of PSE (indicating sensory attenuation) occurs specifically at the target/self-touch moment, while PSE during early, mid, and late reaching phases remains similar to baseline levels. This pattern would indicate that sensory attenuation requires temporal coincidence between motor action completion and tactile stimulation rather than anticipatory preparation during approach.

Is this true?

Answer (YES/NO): NO